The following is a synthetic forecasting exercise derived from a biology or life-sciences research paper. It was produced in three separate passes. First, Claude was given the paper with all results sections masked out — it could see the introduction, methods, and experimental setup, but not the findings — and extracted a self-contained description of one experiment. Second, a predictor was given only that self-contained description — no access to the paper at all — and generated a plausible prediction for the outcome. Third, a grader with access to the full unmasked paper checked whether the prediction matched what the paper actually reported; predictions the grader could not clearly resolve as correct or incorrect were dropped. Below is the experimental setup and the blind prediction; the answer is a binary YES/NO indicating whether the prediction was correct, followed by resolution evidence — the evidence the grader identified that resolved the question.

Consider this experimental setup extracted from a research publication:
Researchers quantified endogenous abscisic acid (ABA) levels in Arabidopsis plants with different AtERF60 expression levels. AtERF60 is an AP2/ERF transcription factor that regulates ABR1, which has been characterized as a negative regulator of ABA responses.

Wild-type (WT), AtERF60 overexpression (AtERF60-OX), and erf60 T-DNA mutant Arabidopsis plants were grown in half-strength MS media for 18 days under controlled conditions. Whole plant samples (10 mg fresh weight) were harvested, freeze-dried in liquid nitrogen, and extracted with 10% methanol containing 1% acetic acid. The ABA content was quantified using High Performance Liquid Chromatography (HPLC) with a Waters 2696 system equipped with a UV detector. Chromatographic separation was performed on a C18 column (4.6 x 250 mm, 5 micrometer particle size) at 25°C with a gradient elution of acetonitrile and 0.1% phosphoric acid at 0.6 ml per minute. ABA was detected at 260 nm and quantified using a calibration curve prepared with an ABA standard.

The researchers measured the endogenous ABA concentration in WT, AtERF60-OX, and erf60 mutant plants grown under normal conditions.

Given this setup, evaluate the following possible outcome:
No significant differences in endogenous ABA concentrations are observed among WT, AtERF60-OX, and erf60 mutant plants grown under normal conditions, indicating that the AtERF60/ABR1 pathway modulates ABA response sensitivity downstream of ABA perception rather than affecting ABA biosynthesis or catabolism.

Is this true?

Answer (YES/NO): NO